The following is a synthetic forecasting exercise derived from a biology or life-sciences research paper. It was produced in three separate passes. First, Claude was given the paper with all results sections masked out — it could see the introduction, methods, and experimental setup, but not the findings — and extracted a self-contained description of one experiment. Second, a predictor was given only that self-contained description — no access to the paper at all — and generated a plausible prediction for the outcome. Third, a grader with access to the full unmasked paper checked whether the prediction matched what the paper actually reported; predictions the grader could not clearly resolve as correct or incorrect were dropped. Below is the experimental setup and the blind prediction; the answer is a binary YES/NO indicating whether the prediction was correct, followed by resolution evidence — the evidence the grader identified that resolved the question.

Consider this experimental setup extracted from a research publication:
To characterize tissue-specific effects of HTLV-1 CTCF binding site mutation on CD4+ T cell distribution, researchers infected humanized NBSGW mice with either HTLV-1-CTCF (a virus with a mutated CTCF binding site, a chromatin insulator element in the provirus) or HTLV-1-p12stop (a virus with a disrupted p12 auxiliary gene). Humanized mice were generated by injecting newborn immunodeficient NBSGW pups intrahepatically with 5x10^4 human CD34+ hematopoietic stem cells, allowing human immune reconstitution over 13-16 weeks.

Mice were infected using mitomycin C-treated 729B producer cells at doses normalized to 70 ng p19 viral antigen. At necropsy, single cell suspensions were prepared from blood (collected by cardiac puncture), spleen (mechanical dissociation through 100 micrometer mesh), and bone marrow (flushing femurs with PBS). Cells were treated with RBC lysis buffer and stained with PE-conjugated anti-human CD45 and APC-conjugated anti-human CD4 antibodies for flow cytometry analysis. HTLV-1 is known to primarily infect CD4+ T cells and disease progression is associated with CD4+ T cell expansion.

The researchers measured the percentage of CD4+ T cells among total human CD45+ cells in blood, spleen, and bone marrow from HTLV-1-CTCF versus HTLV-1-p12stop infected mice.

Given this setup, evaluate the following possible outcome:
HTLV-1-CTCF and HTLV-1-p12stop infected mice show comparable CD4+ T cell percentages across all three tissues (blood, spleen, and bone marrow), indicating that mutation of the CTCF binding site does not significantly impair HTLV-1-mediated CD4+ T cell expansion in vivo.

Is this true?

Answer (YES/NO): NO